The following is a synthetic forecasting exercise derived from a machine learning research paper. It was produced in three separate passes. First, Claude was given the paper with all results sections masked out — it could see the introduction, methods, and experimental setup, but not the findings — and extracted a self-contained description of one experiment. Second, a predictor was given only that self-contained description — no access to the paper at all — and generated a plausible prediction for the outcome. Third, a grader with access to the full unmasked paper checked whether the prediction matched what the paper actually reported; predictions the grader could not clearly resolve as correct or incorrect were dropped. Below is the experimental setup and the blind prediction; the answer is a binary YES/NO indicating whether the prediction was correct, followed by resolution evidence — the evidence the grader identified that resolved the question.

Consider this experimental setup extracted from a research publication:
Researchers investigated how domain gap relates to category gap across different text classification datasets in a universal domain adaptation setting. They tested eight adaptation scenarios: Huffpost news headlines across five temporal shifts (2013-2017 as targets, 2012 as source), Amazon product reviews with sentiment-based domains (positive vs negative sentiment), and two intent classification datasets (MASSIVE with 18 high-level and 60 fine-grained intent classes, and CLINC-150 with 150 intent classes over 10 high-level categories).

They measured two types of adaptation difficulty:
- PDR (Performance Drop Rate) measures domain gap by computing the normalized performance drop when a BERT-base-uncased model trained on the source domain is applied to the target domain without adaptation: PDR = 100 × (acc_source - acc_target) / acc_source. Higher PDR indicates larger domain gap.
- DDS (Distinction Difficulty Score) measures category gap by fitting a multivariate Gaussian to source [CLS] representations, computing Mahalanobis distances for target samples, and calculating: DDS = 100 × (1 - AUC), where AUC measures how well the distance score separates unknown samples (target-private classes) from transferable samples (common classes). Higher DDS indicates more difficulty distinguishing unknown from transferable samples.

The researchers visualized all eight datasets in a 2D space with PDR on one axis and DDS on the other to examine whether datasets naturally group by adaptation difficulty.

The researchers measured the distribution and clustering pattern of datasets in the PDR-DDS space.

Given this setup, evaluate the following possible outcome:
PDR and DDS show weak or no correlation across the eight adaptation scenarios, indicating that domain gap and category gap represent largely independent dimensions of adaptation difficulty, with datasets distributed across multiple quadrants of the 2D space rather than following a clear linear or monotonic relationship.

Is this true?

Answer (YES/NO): YES